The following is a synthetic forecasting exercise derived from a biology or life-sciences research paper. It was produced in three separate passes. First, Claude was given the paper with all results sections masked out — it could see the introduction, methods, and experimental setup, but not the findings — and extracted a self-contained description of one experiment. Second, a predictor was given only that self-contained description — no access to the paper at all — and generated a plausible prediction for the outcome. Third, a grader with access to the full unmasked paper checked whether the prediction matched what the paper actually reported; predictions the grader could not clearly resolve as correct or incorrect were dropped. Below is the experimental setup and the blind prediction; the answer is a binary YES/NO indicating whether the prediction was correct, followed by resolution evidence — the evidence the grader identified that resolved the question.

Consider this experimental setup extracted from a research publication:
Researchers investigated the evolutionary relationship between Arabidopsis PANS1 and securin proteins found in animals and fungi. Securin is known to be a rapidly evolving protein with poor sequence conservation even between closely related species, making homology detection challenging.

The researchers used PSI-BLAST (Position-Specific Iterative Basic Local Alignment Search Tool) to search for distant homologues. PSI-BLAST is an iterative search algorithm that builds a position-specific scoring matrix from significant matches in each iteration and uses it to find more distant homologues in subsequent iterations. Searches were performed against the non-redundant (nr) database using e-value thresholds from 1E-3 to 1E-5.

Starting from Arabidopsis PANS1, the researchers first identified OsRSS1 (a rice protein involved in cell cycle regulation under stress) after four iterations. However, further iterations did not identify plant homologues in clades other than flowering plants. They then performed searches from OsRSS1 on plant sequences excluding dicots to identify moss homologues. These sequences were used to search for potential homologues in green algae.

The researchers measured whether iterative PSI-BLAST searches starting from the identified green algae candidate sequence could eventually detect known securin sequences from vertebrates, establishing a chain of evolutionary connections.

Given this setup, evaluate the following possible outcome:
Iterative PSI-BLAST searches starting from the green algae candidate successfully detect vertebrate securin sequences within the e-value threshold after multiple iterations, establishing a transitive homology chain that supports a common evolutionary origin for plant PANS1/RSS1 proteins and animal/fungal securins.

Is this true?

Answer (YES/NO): YES